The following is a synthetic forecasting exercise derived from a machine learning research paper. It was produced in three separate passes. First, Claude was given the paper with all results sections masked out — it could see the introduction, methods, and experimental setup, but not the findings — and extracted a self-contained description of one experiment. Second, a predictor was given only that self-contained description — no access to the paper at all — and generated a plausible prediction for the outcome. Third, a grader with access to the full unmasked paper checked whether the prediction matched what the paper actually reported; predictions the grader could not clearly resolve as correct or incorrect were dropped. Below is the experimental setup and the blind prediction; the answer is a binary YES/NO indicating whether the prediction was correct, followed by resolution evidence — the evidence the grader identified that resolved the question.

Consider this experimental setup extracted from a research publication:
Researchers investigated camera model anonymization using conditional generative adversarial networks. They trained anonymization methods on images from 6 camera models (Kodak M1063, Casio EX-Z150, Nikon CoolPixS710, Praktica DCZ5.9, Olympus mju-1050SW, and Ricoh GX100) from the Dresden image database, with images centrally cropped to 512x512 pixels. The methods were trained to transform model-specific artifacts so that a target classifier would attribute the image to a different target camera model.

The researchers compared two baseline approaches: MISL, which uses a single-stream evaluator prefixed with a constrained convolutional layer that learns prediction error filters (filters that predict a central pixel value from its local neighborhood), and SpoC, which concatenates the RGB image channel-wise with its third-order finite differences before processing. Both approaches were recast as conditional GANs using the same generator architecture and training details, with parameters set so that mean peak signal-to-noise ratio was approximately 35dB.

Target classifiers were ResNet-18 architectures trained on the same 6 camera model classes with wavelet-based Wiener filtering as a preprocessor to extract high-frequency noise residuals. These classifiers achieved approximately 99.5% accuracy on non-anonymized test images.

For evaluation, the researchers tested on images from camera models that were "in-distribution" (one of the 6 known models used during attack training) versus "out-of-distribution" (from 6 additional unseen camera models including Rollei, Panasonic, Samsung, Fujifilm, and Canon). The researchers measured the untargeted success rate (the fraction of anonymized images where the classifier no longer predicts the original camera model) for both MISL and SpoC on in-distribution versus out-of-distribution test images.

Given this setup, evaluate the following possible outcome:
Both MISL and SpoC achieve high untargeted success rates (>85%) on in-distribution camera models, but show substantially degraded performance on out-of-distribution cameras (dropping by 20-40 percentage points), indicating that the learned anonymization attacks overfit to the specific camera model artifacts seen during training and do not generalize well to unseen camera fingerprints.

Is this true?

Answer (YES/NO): NO